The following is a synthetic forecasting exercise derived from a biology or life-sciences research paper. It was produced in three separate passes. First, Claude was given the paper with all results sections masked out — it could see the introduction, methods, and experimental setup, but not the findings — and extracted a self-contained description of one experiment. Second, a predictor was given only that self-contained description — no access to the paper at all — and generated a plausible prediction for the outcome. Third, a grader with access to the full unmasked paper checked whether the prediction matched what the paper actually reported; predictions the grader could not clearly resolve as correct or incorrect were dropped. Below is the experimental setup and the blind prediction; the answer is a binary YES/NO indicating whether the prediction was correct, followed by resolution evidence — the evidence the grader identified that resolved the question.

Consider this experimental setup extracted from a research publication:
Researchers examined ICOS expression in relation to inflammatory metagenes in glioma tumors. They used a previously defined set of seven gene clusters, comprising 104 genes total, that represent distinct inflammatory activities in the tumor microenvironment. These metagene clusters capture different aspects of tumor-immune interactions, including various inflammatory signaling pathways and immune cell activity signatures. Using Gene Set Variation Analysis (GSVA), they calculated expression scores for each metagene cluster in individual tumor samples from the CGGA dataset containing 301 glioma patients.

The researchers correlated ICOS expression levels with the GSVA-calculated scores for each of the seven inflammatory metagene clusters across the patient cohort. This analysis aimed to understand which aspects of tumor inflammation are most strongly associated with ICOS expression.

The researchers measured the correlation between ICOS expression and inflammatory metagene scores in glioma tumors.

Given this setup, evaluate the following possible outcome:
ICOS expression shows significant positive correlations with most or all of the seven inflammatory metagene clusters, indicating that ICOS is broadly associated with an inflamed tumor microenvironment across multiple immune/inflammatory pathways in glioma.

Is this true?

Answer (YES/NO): YES